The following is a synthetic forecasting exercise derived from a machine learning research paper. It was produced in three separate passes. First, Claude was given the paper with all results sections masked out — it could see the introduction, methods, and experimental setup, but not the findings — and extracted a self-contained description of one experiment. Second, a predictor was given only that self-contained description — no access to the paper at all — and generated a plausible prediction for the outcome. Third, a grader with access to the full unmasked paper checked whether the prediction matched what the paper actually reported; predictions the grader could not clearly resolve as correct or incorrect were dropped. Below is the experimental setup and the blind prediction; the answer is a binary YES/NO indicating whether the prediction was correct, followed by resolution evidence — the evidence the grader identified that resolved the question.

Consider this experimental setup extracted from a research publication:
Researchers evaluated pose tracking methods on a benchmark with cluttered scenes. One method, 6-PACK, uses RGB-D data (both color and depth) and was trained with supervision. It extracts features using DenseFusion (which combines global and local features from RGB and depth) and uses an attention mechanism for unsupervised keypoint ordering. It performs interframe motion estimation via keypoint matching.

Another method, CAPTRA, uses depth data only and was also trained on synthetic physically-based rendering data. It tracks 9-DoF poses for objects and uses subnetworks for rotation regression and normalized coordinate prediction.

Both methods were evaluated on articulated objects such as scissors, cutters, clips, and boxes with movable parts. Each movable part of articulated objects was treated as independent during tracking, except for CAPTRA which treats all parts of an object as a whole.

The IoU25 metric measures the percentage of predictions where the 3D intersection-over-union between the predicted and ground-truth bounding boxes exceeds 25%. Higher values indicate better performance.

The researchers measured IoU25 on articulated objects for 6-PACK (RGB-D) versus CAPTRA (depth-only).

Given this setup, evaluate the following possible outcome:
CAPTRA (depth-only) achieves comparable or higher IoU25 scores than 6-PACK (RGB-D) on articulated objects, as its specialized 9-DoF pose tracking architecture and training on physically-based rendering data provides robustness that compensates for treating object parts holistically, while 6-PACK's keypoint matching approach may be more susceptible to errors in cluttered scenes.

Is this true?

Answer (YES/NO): YES